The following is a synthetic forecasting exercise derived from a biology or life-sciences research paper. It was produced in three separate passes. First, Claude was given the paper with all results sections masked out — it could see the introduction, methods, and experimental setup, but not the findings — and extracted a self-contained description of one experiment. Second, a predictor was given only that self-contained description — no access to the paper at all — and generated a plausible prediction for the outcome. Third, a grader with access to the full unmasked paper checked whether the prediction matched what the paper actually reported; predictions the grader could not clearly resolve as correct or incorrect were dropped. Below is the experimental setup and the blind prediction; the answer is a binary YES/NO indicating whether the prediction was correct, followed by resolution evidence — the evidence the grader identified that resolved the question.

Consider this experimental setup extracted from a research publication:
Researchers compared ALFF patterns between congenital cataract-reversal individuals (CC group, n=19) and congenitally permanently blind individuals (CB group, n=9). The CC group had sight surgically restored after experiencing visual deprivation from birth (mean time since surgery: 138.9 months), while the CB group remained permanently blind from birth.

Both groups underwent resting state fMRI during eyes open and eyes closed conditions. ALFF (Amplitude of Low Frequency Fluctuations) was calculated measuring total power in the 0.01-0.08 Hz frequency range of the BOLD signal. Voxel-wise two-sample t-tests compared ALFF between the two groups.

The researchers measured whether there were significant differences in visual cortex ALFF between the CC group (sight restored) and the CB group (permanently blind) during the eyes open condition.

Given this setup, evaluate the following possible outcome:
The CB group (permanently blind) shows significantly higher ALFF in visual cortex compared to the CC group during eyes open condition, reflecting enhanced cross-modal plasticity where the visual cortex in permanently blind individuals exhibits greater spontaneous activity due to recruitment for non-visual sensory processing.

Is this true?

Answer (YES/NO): NO